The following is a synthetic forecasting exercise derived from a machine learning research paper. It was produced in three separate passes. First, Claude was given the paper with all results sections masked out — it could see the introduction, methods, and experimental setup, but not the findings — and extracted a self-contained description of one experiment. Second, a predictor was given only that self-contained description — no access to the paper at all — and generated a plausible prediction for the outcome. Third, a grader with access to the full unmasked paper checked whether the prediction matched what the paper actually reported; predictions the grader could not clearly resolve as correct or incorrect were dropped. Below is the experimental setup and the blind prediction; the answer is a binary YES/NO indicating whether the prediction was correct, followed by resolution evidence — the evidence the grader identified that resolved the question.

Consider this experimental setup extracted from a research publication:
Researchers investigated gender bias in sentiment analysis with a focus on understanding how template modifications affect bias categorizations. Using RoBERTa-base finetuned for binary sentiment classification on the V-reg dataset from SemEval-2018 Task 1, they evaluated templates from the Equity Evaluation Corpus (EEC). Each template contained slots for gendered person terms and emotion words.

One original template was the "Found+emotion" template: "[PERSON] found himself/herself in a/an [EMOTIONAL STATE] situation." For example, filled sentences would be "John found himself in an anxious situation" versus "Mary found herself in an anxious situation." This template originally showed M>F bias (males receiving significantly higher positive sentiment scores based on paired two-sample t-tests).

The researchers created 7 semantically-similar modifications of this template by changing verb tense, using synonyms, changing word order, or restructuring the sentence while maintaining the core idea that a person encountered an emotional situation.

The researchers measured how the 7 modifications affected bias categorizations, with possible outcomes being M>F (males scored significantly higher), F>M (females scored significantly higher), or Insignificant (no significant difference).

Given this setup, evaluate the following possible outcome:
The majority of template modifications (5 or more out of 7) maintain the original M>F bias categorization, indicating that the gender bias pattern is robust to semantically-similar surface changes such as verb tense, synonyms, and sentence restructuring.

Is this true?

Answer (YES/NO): NO